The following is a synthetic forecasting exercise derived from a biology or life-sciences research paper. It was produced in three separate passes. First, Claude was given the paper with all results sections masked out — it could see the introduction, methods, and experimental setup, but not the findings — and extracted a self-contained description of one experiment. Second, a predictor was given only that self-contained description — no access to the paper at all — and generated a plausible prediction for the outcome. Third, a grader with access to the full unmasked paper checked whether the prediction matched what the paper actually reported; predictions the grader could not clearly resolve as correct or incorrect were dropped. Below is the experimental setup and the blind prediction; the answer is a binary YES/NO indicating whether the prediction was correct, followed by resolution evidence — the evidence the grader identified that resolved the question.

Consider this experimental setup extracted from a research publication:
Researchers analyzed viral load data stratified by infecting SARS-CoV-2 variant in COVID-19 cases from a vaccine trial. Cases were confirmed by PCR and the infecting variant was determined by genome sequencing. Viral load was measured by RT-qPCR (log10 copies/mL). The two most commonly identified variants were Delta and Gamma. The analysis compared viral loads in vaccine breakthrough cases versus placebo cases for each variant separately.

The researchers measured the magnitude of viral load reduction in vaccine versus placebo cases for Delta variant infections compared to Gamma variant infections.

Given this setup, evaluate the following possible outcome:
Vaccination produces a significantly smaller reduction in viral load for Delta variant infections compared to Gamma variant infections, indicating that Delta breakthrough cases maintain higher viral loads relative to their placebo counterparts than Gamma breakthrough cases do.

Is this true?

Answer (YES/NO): YES